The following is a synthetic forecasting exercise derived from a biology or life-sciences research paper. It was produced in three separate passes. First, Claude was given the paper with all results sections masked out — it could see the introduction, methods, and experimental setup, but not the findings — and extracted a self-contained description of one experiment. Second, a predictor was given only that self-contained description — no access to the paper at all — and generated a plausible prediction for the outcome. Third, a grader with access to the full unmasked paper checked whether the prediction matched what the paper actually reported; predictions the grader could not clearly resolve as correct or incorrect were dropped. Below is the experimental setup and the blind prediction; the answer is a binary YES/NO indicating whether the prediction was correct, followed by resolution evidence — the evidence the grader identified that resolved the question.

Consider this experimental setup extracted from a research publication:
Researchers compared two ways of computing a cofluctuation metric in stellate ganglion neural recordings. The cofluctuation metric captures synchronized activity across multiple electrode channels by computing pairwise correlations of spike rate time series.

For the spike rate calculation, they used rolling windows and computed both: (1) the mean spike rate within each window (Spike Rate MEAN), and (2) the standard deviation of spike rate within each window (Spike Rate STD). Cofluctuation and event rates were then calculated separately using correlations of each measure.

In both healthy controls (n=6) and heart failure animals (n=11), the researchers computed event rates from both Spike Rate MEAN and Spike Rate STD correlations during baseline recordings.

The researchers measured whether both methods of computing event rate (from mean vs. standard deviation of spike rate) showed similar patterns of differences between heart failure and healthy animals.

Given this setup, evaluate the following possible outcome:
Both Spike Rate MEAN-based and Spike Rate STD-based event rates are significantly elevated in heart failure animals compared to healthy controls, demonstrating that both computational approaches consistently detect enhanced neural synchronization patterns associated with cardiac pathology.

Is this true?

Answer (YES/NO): YES